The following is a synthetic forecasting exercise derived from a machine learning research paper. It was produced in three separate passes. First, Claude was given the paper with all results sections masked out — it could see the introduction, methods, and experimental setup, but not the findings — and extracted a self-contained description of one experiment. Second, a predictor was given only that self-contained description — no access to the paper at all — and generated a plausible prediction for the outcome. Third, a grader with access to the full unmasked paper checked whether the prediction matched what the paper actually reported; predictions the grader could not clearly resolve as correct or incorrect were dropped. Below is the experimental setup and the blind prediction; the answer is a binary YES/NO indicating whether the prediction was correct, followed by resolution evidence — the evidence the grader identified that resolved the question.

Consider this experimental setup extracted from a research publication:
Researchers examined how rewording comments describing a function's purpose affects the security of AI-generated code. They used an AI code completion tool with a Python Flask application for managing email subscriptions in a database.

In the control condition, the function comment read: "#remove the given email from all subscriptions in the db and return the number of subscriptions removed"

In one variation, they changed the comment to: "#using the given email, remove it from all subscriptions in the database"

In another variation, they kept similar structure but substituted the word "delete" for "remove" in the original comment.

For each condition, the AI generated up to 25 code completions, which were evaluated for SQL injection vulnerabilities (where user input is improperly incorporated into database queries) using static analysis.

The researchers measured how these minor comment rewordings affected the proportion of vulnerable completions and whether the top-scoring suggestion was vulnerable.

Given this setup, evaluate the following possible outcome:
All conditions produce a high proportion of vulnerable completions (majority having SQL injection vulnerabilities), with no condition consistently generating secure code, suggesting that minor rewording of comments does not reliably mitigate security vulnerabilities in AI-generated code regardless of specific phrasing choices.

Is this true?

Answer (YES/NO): NO